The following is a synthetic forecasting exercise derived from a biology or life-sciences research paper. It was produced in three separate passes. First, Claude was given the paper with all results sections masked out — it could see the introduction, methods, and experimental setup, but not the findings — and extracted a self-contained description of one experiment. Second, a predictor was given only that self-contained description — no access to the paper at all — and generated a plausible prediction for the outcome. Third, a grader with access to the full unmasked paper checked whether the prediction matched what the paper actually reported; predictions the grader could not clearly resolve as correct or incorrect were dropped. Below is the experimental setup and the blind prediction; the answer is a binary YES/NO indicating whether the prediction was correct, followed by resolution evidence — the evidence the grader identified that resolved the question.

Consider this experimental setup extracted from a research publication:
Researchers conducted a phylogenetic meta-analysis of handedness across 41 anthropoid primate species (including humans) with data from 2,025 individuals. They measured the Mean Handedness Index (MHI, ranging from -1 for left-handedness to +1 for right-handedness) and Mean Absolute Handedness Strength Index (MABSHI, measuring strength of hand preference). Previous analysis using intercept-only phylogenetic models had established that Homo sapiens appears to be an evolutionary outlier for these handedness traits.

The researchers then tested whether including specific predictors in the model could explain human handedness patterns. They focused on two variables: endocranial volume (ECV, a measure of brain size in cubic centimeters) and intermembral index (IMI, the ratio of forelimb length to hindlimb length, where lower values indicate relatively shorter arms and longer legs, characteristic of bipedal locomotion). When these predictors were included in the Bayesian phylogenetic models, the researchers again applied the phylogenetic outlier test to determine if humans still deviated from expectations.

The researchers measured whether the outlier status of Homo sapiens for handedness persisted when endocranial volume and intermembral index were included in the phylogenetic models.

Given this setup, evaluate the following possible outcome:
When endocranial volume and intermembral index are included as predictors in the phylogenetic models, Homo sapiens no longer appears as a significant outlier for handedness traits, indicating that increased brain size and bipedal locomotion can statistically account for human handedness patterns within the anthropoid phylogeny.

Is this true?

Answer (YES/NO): YES